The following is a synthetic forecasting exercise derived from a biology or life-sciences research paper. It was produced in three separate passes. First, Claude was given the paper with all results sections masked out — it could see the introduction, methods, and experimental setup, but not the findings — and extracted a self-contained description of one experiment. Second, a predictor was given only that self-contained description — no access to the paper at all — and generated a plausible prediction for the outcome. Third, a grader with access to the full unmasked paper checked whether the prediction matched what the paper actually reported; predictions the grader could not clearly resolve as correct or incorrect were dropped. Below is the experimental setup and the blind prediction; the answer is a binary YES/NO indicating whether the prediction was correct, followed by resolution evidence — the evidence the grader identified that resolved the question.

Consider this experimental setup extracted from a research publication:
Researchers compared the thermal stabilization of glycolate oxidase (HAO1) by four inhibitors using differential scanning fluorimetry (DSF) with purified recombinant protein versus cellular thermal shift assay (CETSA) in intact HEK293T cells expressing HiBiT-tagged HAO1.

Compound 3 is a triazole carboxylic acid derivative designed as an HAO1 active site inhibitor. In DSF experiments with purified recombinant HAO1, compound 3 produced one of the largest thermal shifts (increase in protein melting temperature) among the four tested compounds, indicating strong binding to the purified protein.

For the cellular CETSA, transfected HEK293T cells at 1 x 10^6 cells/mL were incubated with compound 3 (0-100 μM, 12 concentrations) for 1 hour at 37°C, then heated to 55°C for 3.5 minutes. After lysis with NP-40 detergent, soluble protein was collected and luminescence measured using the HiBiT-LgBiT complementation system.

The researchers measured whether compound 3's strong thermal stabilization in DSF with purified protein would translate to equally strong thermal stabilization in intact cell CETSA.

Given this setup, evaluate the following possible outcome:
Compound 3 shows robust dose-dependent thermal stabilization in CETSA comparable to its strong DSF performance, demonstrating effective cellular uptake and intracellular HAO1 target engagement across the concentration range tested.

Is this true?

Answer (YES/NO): NO